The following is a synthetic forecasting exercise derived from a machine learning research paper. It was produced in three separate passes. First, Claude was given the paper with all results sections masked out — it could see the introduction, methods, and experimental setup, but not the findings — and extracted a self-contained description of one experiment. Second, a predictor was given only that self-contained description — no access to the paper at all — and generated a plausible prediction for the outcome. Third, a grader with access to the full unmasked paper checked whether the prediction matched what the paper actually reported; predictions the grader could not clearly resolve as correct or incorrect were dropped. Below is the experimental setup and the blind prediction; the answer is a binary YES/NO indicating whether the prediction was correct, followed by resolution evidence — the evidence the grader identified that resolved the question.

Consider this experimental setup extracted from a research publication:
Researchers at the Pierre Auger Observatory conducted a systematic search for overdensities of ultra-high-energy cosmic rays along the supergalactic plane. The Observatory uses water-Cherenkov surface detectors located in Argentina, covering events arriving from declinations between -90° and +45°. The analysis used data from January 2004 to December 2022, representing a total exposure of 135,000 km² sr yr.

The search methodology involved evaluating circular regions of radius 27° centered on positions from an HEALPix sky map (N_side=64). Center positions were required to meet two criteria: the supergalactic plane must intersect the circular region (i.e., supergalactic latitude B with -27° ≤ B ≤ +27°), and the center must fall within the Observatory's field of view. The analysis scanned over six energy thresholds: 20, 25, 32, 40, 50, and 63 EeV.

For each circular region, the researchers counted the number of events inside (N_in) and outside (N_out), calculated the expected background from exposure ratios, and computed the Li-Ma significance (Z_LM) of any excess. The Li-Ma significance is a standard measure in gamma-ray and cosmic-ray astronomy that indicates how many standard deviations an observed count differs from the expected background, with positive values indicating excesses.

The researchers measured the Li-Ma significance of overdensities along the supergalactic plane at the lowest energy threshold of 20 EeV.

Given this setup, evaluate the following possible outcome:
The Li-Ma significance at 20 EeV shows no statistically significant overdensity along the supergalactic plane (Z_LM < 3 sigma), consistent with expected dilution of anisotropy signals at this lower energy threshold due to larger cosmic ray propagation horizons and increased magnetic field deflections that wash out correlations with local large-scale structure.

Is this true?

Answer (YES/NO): NO